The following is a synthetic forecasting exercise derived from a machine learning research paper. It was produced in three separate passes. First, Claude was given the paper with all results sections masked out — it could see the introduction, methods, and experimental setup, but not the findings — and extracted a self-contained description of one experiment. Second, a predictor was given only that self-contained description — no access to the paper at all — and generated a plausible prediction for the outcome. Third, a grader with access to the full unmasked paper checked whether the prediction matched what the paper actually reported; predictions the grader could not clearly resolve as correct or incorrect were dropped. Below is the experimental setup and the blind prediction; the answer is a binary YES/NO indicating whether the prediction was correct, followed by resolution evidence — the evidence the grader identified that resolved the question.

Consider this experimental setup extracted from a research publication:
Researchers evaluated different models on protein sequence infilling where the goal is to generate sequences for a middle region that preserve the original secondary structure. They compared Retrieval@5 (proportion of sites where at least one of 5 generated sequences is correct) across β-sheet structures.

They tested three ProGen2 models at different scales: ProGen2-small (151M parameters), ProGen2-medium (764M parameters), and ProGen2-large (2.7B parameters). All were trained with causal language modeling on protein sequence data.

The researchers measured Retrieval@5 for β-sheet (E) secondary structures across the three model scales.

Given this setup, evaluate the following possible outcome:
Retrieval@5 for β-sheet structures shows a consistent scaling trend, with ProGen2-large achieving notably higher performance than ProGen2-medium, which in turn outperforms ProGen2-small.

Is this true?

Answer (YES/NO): NO